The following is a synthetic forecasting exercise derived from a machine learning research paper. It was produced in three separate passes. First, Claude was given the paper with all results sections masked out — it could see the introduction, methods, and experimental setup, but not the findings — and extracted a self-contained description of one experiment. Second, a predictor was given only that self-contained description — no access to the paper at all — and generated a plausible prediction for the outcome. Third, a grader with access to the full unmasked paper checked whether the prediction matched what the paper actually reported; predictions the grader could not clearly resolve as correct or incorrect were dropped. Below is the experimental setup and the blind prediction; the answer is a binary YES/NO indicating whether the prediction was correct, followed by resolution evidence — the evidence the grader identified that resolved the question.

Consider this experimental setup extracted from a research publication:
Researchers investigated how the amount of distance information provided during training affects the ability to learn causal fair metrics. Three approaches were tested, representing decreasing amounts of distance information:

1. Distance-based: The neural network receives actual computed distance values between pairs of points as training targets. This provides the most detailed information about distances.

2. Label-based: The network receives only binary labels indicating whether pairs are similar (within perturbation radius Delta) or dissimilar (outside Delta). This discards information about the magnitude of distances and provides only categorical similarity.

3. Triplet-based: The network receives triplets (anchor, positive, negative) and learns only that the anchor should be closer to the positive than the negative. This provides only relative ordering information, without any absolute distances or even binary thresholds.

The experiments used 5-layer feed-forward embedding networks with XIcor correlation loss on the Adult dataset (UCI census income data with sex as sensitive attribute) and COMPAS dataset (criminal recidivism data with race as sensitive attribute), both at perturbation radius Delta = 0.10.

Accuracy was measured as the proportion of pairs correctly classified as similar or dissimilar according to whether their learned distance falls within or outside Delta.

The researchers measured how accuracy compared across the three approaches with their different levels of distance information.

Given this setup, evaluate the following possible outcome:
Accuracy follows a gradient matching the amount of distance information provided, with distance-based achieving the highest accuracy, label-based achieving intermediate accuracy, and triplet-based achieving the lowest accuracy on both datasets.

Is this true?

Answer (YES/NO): YES